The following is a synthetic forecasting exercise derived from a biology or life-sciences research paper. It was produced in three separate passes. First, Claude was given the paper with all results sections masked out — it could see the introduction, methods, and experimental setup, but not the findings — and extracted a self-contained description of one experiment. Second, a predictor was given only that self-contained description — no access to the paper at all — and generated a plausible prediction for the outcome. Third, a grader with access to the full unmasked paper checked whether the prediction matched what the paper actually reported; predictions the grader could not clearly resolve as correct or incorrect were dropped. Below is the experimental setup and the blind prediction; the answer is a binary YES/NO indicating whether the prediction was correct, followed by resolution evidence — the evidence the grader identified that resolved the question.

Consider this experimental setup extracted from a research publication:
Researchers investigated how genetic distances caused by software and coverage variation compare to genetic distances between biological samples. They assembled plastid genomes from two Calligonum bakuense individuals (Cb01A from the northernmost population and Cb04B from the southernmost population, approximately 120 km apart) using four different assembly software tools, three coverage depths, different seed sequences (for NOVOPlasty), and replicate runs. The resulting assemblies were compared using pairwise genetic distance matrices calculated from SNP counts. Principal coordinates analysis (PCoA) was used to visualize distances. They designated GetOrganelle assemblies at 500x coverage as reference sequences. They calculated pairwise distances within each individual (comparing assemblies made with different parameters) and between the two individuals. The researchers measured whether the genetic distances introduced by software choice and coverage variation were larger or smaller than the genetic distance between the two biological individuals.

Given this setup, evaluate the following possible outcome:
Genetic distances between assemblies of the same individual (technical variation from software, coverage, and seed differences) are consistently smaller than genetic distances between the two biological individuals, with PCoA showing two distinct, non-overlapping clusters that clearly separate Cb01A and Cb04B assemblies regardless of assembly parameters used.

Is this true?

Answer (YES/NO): NO